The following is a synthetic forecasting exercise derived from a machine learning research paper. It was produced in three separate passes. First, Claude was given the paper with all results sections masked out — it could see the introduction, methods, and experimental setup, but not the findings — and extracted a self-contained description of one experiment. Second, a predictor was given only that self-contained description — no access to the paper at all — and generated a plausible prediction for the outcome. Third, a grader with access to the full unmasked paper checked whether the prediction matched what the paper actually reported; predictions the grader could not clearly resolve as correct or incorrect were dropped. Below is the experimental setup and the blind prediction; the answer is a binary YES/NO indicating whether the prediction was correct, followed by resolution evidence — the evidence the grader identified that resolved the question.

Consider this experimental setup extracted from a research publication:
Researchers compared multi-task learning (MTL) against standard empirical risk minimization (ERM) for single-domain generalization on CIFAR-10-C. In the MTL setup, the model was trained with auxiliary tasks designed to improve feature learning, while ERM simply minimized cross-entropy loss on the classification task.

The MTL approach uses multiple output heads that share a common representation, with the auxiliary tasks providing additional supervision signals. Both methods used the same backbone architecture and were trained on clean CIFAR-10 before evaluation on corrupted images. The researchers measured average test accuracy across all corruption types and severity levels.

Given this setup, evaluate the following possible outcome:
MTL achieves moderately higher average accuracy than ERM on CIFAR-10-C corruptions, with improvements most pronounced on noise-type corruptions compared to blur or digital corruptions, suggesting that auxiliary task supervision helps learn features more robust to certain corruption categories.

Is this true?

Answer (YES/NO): NO